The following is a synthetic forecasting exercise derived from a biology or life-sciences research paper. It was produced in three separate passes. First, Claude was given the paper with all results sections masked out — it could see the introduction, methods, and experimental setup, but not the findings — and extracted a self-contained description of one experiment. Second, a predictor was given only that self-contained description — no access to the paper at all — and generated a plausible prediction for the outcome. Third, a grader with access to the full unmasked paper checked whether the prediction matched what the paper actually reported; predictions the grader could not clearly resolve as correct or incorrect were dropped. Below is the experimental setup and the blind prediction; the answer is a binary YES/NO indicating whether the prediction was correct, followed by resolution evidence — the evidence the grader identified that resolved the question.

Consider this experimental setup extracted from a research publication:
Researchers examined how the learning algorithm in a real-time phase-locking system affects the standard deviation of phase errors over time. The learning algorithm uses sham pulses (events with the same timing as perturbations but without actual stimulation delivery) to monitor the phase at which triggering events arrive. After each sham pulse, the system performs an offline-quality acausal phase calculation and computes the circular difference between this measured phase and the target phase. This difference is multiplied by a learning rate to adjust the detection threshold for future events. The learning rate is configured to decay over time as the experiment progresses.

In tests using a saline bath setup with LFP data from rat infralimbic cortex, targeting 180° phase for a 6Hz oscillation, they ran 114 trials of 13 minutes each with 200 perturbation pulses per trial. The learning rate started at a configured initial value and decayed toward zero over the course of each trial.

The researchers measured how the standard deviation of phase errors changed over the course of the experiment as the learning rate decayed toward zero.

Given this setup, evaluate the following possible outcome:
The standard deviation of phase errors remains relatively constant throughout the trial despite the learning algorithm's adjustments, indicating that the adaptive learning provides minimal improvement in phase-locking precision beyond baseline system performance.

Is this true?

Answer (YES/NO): NO